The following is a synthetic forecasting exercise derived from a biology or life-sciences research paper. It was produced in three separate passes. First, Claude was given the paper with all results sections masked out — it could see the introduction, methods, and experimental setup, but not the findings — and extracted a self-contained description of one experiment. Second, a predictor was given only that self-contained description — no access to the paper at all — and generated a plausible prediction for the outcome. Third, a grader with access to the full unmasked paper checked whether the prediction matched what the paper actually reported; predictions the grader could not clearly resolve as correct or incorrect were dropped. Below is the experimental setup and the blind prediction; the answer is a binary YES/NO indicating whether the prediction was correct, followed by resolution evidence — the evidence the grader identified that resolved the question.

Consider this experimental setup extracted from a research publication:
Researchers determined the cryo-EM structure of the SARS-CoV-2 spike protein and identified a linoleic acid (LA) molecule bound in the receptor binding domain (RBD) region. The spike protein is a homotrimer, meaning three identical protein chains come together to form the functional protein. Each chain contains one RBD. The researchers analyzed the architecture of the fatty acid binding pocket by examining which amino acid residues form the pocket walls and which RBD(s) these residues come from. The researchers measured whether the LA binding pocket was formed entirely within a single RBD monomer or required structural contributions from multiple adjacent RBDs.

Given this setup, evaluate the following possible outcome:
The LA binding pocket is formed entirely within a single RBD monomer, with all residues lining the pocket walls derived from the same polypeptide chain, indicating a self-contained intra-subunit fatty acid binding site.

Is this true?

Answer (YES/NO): NO